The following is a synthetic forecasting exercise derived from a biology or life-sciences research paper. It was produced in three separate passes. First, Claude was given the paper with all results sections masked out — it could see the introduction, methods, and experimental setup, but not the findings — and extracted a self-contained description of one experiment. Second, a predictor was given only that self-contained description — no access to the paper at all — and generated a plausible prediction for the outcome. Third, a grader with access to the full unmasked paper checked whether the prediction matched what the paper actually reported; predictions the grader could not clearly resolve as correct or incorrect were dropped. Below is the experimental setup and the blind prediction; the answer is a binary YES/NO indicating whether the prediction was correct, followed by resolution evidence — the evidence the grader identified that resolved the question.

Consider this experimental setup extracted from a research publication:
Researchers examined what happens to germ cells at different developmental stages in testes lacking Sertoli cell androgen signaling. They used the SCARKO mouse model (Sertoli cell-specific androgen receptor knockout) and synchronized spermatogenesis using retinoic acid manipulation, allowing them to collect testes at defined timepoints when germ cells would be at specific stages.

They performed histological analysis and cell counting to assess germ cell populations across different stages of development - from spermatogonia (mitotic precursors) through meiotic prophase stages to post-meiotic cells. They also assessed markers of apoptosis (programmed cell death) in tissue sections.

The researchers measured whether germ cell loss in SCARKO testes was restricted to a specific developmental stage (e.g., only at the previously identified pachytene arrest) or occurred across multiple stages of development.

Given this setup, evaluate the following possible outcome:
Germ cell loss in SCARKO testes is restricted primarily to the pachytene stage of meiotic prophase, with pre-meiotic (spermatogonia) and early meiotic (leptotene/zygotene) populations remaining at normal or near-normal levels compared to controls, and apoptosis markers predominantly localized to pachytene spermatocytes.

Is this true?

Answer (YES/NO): NO